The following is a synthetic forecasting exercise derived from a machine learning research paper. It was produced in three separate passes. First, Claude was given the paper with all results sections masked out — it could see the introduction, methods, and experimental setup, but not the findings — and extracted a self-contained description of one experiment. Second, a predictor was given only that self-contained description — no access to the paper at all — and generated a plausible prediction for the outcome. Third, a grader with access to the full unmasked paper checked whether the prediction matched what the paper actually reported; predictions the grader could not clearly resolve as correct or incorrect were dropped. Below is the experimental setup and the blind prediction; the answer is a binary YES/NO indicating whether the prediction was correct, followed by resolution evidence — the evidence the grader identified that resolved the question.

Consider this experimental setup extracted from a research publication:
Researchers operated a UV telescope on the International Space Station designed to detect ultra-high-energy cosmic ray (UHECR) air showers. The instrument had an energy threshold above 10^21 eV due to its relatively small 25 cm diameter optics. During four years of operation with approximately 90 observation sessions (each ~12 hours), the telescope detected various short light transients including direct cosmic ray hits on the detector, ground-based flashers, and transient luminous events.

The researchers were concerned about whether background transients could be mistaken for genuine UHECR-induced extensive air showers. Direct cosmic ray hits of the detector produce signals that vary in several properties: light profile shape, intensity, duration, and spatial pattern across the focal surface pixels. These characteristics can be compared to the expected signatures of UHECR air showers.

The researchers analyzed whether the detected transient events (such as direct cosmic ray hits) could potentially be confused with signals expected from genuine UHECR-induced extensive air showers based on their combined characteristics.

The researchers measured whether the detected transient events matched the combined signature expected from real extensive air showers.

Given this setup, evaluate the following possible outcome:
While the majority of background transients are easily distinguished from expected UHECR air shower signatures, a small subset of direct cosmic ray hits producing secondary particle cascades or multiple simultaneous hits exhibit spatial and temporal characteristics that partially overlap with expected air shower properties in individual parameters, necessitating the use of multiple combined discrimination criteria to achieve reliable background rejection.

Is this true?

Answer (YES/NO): NO